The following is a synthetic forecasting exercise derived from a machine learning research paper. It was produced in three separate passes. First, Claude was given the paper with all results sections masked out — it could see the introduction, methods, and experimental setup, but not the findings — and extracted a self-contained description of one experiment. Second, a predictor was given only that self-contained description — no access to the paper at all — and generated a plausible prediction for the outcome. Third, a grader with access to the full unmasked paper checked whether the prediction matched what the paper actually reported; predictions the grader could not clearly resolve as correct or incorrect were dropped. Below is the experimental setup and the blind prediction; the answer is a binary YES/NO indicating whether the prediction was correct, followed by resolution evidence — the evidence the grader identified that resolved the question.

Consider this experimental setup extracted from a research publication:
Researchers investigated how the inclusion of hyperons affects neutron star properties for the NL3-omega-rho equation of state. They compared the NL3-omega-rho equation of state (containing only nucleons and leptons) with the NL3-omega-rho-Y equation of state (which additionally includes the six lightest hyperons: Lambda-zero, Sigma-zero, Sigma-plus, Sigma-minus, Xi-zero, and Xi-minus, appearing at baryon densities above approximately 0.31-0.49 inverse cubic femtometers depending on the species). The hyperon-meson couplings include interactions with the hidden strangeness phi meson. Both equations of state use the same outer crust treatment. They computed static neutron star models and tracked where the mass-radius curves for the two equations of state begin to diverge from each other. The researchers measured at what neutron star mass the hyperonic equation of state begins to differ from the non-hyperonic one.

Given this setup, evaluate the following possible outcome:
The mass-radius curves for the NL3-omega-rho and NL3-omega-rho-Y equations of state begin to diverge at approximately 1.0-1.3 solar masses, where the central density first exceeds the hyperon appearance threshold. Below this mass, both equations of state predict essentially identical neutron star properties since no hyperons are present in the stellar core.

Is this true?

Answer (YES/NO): NO